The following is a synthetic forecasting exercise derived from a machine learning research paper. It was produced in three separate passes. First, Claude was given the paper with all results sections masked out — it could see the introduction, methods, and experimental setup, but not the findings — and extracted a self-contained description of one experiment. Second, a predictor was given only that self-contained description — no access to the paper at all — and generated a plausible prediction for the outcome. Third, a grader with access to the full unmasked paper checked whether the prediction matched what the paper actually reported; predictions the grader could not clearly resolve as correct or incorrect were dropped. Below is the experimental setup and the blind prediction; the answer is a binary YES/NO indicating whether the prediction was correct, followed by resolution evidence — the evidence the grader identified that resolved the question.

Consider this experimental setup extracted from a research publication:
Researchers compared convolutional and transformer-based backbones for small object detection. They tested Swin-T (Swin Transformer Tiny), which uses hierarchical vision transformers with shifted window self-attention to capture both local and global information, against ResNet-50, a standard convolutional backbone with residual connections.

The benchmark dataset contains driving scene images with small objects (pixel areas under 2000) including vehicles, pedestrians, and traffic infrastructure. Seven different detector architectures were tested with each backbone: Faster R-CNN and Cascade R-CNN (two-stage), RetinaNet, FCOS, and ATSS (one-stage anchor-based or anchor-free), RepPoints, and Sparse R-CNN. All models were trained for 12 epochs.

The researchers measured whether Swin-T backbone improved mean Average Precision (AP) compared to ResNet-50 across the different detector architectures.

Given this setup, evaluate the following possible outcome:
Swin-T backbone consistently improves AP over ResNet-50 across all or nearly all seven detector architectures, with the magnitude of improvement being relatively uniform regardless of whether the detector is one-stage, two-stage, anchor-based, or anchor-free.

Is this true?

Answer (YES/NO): NO